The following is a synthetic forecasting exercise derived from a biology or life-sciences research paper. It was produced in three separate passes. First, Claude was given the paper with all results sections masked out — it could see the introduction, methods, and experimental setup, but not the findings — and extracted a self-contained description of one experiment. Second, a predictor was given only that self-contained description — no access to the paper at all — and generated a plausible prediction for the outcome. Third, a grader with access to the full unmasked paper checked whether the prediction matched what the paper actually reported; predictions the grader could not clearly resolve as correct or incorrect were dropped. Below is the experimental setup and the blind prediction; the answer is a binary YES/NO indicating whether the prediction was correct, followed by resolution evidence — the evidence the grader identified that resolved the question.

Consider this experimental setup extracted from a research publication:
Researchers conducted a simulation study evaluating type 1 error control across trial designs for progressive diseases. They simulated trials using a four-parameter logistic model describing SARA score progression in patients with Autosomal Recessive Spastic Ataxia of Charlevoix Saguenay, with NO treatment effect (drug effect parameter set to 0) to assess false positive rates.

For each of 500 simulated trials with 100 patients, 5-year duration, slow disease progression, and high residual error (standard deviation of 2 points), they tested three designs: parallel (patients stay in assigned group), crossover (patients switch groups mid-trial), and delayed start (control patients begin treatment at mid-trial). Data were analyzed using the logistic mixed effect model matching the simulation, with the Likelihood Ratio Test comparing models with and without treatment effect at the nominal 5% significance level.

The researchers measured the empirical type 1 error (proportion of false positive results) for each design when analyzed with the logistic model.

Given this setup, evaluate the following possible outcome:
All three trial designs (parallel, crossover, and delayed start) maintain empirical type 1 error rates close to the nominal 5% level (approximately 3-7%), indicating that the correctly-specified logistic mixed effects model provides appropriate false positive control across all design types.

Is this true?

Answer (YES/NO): NO